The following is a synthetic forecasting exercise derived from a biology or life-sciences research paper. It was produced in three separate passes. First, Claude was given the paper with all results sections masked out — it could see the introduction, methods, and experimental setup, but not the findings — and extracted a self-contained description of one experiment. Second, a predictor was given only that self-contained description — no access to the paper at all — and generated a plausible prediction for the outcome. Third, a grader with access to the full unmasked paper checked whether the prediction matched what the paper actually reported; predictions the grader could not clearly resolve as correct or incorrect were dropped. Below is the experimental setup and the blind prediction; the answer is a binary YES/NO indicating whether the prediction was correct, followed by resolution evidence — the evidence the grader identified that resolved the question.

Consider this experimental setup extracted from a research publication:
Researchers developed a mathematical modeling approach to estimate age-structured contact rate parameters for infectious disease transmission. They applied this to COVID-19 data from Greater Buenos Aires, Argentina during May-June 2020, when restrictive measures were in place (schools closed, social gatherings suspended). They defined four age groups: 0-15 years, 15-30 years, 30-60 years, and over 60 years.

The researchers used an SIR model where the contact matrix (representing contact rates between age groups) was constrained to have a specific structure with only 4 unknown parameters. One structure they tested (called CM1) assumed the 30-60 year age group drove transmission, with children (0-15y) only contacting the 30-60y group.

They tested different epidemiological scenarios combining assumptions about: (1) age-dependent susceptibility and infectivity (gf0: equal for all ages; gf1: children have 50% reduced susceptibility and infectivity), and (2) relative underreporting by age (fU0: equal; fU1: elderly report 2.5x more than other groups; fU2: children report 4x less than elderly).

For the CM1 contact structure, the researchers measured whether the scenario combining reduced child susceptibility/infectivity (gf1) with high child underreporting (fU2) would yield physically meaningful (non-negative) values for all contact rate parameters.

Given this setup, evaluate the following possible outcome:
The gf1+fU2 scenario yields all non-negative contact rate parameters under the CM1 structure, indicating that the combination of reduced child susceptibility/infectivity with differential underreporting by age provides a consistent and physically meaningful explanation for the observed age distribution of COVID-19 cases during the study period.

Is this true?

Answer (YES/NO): NO